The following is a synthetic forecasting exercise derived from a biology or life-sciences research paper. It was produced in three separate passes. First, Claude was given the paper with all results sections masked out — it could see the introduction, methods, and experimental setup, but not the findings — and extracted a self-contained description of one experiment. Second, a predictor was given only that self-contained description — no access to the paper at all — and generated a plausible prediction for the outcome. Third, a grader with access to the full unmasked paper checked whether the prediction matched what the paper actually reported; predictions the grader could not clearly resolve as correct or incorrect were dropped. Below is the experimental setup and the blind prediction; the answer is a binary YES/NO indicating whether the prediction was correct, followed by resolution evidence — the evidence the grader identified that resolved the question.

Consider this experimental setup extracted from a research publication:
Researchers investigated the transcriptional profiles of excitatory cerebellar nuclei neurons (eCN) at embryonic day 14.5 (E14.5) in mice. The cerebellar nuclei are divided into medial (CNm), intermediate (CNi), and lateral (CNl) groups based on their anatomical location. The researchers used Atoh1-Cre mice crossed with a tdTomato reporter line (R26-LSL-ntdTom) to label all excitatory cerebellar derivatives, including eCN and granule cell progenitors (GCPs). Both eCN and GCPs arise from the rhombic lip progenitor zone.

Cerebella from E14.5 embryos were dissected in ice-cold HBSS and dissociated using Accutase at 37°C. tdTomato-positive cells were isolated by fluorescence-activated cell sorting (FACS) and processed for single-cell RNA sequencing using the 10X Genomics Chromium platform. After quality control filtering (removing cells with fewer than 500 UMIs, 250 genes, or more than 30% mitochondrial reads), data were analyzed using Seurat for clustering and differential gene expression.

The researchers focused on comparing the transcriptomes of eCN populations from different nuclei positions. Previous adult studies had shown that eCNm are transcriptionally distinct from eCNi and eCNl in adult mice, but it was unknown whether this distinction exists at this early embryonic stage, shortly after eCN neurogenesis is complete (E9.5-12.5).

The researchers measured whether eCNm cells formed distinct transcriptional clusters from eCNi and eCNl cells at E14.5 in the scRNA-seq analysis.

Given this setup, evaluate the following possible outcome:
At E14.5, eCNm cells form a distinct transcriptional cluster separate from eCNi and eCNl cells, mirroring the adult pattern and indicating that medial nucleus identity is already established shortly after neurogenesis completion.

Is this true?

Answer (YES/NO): YES